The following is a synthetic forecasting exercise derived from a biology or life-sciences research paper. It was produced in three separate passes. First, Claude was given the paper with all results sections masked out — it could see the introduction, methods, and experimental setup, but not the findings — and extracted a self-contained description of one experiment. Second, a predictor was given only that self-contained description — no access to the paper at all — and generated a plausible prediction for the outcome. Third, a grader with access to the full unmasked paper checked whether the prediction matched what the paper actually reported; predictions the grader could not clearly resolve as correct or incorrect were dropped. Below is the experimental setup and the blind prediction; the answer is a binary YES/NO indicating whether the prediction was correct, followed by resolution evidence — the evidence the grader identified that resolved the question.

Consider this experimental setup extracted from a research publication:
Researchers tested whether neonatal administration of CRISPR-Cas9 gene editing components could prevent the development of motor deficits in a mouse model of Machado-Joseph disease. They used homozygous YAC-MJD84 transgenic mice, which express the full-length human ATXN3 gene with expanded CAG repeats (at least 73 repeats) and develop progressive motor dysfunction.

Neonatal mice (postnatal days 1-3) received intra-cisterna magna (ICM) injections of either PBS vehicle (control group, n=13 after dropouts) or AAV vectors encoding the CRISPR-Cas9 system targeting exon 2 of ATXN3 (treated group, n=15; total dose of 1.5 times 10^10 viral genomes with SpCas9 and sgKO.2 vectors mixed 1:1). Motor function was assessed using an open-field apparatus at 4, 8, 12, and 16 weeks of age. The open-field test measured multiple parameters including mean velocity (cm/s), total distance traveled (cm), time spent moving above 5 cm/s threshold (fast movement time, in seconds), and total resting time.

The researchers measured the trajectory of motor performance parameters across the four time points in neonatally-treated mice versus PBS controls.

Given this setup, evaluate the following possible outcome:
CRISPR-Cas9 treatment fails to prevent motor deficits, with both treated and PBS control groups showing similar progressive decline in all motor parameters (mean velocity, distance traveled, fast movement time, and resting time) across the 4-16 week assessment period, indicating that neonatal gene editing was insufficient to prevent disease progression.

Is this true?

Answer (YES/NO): NO